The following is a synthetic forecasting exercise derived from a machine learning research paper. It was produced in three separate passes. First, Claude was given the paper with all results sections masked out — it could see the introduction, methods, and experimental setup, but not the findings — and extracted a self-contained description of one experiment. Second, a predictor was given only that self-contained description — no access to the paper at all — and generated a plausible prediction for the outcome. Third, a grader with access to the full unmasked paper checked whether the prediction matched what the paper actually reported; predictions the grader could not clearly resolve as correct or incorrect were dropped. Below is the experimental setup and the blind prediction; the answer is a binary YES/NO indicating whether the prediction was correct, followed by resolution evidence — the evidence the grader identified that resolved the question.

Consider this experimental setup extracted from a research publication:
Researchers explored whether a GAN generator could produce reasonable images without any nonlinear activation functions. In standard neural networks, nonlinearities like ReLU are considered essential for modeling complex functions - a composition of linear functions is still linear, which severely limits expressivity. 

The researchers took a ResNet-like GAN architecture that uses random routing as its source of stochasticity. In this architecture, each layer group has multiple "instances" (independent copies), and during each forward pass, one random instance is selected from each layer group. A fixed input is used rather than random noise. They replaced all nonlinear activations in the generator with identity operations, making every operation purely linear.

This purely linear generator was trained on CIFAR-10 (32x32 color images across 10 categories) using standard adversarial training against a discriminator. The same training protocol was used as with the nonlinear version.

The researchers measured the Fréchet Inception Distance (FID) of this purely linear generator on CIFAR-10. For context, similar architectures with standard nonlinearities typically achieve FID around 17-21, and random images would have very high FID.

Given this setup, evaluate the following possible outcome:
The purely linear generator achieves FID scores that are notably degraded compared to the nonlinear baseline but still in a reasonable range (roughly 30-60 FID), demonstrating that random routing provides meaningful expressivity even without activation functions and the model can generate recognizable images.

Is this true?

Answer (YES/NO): NO